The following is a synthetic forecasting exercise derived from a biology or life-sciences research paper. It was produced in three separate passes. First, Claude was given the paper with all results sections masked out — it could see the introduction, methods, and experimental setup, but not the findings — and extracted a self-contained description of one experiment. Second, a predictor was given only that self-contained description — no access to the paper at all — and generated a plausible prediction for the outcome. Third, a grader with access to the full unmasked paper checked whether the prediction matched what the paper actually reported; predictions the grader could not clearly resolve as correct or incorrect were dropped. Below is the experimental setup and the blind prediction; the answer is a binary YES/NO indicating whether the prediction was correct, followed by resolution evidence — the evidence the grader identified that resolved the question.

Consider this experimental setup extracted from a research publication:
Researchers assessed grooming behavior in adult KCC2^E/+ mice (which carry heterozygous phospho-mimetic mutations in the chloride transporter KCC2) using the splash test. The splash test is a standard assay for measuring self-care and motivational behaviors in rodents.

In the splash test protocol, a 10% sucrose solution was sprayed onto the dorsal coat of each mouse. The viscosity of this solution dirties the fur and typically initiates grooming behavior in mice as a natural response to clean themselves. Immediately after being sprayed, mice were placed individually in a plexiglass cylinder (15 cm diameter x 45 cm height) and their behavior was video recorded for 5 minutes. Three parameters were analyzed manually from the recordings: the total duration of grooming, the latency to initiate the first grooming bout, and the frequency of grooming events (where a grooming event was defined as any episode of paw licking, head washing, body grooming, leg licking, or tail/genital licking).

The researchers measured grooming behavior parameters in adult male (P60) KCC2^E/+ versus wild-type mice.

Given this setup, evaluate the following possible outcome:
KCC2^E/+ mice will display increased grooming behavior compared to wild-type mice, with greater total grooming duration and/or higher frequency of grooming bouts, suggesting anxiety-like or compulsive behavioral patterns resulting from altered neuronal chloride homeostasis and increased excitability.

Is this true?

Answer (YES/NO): NO